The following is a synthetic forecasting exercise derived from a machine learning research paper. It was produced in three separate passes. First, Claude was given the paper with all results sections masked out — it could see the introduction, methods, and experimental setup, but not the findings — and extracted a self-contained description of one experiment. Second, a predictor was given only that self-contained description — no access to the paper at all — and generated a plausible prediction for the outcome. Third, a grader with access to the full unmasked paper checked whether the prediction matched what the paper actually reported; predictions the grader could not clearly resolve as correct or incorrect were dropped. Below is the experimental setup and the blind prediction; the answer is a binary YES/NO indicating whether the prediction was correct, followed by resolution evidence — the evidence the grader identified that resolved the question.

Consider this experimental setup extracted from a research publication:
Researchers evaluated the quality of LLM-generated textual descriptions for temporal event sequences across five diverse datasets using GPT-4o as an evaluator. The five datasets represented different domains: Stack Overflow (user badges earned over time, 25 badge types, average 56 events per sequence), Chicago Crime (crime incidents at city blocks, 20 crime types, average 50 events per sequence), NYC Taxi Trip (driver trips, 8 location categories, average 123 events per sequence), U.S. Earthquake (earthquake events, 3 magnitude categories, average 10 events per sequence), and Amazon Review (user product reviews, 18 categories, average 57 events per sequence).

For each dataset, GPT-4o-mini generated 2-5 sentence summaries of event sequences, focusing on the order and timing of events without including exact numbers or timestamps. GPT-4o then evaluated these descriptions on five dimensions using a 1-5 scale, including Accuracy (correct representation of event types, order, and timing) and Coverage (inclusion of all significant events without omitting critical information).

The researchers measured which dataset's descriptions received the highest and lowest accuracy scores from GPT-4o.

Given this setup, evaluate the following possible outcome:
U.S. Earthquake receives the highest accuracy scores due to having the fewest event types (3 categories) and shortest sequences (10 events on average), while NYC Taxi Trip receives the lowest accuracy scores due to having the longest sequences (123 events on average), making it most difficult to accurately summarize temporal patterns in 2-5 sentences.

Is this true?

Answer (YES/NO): NO